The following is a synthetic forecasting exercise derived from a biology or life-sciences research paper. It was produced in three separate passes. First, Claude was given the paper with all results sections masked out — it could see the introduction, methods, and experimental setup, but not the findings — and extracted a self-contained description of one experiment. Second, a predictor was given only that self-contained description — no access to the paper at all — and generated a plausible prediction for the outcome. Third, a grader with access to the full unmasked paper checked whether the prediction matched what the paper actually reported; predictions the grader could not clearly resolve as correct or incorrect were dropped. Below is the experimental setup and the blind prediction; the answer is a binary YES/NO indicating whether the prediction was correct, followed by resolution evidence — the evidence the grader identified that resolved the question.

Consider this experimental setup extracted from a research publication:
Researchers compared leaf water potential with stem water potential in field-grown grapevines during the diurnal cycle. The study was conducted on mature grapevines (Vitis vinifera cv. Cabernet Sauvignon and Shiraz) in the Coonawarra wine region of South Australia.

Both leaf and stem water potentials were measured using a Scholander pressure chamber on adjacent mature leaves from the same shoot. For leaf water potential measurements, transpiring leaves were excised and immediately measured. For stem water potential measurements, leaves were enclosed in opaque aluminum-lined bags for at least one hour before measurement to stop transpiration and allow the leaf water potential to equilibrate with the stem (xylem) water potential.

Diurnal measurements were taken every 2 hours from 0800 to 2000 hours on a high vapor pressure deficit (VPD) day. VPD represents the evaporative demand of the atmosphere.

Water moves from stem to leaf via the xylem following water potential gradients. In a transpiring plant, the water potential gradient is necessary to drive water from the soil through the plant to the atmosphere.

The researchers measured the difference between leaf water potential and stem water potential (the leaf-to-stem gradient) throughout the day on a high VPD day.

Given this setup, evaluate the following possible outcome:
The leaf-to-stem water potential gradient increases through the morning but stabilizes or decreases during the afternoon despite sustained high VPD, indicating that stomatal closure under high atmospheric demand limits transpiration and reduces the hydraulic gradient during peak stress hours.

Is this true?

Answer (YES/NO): NO